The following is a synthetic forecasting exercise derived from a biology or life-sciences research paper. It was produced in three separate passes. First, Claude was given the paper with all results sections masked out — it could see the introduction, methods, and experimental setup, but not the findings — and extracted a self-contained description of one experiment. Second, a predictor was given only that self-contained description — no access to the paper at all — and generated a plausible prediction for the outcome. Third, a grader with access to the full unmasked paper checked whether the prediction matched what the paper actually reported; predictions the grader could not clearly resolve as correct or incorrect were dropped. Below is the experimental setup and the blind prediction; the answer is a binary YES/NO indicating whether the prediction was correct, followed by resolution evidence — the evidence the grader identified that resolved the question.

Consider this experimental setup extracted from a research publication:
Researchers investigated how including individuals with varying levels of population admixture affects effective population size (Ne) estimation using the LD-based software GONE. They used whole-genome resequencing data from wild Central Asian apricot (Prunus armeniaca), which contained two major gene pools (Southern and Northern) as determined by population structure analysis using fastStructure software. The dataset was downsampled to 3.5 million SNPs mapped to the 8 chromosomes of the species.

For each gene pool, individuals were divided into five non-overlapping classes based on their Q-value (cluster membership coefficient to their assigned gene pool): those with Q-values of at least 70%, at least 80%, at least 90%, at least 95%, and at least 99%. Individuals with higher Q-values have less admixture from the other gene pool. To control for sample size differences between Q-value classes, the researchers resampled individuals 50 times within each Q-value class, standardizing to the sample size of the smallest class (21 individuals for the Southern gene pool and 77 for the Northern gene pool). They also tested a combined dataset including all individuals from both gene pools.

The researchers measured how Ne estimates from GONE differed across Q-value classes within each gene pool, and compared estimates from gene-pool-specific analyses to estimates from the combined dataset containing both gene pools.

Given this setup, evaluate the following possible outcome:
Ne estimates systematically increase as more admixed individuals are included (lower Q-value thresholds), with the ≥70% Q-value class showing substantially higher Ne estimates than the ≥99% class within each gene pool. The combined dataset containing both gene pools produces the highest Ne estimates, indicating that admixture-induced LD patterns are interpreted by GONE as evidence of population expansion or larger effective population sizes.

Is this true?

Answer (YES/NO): NO